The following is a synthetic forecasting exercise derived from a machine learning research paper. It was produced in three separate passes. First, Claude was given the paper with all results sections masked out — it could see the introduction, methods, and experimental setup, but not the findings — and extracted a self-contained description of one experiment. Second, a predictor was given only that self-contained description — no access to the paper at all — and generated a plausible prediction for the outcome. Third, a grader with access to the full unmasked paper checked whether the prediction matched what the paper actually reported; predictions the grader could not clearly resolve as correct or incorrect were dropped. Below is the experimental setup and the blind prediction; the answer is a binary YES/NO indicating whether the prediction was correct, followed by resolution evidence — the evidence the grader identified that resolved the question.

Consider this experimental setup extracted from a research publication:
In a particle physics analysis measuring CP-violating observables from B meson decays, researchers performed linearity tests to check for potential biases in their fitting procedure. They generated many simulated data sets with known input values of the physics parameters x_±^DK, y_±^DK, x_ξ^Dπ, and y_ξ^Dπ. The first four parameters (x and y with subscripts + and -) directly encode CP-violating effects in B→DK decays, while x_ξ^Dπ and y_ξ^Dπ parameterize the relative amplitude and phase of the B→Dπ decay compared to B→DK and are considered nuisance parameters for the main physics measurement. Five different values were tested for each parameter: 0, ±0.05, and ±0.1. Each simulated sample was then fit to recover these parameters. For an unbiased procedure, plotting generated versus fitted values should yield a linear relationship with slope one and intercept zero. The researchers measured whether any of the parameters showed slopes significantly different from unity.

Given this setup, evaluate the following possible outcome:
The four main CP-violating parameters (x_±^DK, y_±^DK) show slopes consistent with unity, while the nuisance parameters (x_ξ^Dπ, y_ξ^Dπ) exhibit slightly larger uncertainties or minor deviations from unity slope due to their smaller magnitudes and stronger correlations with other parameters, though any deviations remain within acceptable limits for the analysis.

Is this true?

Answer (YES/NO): NO